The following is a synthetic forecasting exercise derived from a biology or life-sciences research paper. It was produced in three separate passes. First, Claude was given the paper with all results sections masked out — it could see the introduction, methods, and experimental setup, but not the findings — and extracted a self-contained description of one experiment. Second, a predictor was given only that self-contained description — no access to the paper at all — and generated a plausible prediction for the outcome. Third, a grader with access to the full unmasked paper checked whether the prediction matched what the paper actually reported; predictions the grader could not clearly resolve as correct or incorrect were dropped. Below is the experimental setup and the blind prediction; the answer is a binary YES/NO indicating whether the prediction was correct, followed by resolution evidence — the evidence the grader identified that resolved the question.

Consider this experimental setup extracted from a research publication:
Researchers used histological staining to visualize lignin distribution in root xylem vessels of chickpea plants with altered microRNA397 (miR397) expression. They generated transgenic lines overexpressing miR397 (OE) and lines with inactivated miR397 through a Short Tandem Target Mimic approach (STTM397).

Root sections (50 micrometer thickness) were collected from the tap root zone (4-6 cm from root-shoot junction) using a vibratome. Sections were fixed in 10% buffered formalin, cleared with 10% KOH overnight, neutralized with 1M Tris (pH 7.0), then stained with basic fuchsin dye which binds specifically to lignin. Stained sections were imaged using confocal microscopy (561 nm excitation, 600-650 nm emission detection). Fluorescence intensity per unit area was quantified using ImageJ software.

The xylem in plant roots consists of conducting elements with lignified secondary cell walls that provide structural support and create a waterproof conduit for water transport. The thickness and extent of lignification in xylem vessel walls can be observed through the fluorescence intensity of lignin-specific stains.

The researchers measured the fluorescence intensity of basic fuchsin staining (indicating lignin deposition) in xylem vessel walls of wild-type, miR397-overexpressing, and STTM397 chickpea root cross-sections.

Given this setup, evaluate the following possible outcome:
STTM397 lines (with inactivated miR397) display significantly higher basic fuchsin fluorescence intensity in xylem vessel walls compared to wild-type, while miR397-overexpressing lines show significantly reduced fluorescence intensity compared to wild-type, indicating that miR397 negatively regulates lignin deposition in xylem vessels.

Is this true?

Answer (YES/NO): YES